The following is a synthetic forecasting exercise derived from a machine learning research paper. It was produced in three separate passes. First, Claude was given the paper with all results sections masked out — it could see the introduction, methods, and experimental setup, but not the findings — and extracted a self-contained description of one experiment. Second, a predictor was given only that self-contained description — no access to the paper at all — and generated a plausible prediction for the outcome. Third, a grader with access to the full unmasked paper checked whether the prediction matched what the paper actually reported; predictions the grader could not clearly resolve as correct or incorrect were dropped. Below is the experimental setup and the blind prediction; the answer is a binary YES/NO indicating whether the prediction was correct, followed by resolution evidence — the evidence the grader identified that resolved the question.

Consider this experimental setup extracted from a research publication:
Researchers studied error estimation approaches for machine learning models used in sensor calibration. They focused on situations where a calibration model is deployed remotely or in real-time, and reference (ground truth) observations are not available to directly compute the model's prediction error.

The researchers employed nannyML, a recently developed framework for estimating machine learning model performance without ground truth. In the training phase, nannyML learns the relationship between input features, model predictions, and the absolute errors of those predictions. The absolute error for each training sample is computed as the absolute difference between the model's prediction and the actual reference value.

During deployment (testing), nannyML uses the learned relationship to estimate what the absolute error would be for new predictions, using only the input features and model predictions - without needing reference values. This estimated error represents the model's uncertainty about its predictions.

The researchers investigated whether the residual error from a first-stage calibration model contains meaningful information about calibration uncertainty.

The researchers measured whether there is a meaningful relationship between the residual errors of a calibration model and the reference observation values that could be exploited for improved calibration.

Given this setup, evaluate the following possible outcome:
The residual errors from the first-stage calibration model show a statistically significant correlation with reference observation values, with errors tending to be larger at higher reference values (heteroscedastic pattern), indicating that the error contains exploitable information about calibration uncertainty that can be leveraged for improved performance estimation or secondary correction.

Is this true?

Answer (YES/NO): NO